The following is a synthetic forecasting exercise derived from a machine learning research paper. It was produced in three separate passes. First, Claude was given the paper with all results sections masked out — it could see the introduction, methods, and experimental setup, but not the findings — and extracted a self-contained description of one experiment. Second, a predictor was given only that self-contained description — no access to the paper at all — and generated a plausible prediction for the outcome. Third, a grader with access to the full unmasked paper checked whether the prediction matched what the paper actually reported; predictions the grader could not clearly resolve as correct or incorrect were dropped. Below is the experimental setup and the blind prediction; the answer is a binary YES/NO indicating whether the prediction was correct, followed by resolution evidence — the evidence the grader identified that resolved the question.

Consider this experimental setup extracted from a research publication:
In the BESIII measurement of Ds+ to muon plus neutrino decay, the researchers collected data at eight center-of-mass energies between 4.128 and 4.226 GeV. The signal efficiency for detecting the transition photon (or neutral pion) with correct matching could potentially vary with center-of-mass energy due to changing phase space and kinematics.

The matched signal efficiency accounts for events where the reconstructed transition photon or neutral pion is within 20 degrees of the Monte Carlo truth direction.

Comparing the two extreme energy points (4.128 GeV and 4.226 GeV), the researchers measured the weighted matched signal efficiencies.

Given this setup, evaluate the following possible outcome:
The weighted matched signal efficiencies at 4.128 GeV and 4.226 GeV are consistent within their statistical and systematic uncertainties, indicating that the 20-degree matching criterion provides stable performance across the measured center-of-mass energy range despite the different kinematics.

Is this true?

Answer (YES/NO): NO